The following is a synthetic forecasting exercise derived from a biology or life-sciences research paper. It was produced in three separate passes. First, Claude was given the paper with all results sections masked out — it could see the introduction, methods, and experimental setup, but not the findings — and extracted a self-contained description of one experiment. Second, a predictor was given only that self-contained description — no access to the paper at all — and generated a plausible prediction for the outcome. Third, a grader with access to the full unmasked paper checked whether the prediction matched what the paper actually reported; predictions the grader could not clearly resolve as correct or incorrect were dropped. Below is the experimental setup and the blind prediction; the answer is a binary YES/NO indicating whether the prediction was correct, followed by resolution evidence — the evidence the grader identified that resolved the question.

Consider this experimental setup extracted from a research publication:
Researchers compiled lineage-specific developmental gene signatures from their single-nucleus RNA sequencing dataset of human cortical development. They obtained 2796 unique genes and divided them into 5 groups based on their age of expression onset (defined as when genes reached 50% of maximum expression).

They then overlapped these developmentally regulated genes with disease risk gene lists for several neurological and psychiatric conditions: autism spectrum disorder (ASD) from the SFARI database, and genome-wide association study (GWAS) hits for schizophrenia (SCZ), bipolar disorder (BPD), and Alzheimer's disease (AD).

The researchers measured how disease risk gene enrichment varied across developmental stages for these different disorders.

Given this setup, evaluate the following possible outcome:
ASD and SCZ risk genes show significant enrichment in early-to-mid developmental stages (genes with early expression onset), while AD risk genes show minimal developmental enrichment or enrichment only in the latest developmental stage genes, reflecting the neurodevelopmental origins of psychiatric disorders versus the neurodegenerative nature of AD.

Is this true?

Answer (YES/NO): YES